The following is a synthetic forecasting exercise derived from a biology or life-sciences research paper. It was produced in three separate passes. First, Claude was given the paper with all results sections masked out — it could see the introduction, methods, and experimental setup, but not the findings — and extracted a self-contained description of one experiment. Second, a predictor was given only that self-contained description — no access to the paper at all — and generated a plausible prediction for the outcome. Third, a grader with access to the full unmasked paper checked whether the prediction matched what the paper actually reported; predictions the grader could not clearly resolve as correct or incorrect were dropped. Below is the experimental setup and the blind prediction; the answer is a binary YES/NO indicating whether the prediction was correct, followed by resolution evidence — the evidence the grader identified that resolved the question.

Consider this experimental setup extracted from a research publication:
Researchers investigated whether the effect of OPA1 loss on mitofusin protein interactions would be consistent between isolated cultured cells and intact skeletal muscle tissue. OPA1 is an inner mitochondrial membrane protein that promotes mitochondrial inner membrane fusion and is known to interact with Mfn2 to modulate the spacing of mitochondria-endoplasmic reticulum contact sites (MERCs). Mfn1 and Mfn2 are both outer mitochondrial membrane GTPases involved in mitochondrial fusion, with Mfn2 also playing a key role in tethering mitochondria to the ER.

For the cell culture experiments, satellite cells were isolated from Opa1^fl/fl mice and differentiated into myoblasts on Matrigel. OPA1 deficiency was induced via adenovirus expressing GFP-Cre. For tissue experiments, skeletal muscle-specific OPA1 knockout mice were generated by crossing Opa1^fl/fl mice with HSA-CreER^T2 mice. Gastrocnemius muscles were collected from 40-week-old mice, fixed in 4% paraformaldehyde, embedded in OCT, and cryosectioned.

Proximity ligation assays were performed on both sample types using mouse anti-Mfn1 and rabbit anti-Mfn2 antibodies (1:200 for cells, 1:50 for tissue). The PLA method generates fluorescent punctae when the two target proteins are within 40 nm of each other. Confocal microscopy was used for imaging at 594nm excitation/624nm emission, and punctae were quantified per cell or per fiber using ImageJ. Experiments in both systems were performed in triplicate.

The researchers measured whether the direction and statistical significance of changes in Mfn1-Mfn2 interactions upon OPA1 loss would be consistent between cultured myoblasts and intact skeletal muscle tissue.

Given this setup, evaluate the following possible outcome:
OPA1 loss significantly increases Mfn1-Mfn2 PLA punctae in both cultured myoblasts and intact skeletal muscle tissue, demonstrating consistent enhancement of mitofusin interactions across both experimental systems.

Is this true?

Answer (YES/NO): YES